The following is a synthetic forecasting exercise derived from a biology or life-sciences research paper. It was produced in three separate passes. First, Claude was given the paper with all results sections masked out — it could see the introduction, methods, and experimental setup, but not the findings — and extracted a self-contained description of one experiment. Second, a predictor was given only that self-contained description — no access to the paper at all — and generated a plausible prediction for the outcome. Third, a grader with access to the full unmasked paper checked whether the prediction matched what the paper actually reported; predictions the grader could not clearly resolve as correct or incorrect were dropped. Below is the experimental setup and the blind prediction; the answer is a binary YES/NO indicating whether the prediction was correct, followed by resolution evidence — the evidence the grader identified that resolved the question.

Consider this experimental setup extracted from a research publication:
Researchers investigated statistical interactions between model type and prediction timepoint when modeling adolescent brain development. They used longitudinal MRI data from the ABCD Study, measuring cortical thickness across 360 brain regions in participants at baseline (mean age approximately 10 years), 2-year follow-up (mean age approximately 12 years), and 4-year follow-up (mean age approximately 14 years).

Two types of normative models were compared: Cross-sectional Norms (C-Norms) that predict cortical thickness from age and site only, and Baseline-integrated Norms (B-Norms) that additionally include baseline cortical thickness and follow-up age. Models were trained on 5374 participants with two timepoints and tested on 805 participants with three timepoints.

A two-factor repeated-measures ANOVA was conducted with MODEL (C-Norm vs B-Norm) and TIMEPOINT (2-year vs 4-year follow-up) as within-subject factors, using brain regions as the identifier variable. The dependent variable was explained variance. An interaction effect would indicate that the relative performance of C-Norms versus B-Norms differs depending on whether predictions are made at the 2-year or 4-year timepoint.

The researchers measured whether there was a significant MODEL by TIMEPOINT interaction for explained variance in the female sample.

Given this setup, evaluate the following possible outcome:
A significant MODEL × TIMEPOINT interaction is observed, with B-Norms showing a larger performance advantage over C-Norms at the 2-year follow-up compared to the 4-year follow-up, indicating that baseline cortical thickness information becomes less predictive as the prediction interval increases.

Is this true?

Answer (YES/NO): YES